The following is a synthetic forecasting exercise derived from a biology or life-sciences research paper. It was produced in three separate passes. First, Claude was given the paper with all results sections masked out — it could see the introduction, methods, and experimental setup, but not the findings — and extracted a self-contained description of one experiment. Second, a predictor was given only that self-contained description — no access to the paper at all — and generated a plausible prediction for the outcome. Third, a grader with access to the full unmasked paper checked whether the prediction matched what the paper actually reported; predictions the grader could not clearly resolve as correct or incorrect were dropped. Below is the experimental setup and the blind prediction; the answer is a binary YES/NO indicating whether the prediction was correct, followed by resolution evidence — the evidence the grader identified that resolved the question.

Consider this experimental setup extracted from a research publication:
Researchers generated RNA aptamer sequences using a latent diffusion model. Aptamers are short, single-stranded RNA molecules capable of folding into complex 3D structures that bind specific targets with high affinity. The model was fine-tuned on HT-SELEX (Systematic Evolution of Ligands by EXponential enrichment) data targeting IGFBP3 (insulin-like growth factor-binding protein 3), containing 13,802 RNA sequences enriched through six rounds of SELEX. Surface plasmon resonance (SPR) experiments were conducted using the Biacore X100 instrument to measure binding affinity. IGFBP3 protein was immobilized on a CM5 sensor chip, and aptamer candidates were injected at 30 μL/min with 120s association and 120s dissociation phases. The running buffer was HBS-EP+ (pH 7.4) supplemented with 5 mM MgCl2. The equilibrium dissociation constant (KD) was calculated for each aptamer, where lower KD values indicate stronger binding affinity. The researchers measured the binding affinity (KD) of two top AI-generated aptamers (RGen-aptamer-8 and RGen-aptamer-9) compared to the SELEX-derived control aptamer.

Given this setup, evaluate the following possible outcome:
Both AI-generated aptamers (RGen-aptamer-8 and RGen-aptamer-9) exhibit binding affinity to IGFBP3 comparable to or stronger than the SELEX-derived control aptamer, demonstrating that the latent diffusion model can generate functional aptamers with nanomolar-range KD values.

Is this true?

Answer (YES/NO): YES